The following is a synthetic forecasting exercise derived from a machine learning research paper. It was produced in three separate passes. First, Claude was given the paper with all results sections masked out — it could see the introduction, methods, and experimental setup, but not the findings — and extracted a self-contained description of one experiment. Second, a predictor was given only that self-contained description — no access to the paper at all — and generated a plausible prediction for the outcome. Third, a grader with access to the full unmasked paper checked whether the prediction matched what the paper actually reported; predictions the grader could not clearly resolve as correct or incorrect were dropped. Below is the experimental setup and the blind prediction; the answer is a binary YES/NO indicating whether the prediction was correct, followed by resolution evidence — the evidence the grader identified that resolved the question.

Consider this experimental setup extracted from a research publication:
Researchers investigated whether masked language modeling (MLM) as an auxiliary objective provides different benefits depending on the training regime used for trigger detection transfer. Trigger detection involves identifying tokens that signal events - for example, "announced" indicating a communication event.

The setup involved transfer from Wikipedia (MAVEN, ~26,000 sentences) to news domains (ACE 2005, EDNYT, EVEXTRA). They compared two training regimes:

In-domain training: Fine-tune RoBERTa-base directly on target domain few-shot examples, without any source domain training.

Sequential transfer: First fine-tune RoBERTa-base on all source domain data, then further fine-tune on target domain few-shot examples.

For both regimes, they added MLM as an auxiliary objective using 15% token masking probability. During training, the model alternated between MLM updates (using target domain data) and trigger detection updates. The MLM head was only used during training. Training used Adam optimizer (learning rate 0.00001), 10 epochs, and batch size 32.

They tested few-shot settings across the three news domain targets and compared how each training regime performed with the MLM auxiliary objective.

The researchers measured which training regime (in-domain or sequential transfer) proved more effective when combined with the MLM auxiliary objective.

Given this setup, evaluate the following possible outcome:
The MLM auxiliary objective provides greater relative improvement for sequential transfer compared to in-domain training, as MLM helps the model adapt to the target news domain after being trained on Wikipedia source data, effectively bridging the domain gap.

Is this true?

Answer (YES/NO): YES